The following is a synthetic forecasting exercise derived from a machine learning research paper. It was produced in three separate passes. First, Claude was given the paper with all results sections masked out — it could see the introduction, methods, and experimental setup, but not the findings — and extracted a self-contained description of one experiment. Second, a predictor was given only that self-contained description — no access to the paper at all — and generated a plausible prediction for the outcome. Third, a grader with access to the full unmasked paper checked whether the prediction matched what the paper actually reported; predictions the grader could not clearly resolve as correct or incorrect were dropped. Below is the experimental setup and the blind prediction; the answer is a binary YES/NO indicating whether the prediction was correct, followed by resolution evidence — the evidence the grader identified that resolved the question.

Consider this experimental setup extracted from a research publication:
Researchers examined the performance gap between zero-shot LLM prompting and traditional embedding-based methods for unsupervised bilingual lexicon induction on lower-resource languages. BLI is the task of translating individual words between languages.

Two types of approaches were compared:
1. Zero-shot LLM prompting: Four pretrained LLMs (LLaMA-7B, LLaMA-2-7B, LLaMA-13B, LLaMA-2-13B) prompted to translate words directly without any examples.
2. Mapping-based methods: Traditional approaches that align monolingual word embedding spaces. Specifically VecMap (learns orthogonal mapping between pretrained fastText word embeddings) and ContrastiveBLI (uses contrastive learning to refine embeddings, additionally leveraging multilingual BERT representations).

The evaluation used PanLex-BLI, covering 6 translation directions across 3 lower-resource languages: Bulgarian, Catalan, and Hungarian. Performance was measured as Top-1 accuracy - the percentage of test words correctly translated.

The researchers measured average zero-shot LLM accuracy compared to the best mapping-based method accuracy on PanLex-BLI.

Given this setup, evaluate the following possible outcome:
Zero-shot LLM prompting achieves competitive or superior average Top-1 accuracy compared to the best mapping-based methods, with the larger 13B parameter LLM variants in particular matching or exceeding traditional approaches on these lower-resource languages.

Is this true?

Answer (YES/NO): NO